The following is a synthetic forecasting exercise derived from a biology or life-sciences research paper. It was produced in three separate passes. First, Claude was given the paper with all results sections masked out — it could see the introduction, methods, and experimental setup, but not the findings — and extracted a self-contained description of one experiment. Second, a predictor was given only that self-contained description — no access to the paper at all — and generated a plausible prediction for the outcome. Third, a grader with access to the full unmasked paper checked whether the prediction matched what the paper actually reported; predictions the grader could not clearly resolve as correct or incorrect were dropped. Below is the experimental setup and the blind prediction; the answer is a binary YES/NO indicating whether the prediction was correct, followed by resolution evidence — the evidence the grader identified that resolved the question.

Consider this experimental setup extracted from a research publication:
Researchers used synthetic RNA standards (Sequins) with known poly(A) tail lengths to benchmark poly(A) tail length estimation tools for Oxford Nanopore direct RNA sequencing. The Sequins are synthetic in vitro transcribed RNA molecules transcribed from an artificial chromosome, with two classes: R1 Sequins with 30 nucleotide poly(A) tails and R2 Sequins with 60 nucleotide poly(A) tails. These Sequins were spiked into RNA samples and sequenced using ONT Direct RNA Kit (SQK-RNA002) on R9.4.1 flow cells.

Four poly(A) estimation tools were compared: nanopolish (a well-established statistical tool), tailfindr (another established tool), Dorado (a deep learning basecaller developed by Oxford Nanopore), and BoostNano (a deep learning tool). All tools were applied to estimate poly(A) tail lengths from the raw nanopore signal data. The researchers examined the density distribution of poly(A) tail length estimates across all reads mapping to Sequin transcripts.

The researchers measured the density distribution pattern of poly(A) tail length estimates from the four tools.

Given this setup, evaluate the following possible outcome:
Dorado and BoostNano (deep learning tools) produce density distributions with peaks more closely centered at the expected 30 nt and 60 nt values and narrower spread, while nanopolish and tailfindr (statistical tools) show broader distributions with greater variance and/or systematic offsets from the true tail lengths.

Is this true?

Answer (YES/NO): NO